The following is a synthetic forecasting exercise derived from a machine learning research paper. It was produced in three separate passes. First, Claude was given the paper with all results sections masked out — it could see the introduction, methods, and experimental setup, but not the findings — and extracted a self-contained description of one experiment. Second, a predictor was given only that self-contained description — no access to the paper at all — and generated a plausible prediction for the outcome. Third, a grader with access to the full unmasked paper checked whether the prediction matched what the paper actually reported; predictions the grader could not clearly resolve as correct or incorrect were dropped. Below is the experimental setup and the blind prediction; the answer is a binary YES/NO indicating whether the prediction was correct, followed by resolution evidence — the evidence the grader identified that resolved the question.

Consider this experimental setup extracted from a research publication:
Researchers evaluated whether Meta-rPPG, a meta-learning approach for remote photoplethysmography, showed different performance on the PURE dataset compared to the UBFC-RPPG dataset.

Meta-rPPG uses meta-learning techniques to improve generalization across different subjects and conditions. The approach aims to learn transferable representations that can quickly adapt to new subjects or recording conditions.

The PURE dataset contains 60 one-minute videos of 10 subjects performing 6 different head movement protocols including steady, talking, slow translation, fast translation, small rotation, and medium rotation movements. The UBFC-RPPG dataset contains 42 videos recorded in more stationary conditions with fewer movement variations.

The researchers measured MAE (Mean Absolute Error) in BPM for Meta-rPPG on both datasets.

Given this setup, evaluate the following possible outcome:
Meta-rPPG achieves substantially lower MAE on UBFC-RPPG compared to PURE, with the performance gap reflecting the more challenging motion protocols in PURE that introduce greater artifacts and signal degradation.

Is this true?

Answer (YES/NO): NO